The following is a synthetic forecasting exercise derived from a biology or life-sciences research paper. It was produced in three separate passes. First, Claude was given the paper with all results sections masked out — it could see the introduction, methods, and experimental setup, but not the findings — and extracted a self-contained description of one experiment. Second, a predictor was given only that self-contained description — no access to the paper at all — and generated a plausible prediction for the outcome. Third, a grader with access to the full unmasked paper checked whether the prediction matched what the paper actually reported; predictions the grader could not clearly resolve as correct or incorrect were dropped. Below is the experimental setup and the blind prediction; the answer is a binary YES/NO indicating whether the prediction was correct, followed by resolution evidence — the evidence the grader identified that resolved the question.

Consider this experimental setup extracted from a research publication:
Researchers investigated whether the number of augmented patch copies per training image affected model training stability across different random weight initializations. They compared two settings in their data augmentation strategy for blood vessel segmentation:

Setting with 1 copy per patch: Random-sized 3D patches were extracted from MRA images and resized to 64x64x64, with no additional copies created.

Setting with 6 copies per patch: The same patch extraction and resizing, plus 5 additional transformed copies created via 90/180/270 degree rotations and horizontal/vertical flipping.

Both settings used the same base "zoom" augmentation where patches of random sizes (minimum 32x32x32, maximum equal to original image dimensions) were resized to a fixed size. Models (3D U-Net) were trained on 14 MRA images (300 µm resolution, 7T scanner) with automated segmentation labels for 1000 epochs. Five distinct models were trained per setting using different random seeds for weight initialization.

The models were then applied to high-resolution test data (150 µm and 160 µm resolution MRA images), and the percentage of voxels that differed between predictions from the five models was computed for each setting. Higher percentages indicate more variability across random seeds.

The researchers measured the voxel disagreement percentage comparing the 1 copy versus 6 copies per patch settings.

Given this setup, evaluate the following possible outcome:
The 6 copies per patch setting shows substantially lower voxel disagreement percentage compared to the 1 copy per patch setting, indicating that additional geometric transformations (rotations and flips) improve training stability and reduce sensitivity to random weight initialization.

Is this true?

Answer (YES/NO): NO